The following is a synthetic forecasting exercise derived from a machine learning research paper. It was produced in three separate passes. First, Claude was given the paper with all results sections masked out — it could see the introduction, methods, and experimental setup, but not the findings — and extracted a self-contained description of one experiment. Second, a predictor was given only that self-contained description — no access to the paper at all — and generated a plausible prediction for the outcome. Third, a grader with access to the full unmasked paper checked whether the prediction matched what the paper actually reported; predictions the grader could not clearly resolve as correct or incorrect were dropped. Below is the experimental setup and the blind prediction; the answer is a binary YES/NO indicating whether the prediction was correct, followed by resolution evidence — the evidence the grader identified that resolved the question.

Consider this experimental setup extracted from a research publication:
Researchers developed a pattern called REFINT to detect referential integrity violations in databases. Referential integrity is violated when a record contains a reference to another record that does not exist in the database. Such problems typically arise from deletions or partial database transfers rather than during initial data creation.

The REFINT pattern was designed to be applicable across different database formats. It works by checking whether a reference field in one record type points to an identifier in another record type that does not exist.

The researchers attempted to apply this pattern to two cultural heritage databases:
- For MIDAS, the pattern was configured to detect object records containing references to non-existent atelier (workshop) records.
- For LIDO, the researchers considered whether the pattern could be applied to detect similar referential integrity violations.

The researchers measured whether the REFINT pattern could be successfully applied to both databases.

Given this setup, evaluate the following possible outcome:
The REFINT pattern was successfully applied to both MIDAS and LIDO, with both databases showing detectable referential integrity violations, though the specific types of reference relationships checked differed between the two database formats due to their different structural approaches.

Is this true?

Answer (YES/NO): NO